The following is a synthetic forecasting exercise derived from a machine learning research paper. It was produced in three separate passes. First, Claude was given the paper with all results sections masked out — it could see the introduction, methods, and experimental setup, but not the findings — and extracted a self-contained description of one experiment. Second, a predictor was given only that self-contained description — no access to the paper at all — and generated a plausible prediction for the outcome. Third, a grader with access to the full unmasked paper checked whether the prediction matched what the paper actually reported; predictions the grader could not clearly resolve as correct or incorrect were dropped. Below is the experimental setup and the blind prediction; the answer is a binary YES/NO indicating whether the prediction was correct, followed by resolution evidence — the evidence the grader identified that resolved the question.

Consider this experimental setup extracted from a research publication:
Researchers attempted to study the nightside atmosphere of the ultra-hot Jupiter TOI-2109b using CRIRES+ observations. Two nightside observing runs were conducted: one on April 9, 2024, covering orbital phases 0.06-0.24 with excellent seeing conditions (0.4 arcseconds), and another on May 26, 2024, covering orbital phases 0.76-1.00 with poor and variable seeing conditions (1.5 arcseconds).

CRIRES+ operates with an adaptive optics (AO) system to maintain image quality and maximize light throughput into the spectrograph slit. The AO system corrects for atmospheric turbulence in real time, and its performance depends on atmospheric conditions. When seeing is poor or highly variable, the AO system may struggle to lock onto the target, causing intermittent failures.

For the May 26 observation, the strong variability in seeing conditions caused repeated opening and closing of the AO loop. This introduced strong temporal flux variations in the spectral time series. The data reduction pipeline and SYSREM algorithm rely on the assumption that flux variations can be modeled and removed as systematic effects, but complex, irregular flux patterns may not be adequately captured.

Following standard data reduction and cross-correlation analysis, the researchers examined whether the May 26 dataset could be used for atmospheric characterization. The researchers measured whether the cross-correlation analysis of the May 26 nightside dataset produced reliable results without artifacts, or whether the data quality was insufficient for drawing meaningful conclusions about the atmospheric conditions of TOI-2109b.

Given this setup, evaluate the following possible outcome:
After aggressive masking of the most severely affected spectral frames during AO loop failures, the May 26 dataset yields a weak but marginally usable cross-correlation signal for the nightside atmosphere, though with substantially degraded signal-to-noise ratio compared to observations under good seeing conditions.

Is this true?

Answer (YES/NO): NO